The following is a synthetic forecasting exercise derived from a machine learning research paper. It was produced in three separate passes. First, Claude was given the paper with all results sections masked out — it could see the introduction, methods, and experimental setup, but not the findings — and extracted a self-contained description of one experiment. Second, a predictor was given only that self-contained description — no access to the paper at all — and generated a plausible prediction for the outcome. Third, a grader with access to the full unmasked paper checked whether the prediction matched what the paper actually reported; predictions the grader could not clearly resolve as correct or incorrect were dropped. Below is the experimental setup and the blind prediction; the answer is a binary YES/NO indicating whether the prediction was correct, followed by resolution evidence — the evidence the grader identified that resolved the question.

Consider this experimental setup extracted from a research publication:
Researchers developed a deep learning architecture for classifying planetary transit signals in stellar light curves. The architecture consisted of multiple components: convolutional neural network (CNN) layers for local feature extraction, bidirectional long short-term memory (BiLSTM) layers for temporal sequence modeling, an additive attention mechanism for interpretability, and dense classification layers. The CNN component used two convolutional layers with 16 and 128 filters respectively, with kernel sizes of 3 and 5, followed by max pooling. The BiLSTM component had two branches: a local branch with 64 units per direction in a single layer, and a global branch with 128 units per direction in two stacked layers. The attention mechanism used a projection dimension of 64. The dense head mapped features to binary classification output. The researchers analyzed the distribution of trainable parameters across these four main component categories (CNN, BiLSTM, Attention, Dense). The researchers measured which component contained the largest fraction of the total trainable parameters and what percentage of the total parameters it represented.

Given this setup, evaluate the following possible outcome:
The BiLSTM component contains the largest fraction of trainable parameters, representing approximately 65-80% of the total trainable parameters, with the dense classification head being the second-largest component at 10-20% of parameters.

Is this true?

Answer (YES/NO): NO